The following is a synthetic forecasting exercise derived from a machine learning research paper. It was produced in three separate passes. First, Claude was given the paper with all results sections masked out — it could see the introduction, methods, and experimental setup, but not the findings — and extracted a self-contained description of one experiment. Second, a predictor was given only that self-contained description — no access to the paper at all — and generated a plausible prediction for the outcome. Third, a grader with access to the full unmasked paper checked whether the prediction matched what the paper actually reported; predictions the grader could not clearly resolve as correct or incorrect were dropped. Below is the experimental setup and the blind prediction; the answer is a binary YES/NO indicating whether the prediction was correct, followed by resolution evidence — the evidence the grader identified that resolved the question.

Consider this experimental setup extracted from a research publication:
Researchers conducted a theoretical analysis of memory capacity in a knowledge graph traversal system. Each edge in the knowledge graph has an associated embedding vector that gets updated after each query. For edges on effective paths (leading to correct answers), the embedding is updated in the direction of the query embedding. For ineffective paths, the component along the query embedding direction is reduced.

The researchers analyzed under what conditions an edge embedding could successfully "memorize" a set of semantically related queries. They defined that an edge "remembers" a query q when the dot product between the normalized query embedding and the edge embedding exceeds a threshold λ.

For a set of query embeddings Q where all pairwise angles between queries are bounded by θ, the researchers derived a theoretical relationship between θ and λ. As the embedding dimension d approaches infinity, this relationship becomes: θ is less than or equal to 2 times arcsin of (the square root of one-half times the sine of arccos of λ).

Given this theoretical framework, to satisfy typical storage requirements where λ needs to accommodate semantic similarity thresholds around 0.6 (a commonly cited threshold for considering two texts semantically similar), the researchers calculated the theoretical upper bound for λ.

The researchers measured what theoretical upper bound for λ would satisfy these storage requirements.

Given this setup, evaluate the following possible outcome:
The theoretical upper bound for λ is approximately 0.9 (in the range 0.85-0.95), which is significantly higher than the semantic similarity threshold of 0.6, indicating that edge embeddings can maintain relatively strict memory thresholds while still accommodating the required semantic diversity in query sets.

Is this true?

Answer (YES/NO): NO